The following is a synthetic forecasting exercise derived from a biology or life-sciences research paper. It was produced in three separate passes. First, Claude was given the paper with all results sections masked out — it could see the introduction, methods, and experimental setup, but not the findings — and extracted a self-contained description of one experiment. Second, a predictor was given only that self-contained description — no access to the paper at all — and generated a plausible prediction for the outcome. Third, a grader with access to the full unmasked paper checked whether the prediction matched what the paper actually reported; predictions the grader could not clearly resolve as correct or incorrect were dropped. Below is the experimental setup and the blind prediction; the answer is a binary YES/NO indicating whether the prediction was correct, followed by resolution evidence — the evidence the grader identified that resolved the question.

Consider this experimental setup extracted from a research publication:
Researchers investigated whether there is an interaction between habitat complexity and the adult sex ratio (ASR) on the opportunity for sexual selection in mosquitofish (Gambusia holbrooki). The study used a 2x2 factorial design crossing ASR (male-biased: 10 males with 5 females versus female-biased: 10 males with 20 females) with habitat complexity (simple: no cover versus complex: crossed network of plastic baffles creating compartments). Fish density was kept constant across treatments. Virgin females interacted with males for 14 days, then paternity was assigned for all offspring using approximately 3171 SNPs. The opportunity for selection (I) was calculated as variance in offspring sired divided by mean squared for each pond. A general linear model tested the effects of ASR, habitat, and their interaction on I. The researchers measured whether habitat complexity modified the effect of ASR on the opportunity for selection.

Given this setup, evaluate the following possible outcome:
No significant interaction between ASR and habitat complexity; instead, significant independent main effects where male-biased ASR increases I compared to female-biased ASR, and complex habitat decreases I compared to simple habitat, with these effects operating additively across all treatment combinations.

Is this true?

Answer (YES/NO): NO